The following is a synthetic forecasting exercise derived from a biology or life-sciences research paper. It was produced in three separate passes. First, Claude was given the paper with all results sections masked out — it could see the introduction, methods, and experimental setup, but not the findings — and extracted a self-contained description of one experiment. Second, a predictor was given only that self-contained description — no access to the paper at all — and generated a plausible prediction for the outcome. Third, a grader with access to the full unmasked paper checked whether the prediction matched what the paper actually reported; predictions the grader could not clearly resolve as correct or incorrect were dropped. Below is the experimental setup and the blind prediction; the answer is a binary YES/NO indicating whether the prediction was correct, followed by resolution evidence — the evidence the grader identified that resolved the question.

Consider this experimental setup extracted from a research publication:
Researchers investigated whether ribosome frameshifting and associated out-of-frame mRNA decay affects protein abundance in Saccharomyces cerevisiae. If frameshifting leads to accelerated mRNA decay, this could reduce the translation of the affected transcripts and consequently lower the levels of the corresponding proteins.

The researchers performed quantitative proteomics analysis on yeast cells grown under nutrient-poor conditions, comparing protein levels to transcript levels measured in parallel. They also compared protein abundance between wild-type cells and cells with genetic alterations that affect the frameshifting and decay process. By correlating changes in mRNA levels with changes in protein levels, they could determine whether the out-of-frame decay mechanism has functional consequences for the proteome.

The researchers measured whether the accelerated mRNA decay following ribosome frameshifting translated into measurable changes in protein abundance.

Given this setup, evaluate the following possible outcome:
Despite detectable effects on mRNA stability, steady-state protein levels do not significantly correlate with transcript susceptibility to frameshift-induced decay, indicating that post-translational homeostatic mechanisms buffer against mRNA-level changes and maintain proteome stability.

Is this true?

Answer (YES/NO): NO